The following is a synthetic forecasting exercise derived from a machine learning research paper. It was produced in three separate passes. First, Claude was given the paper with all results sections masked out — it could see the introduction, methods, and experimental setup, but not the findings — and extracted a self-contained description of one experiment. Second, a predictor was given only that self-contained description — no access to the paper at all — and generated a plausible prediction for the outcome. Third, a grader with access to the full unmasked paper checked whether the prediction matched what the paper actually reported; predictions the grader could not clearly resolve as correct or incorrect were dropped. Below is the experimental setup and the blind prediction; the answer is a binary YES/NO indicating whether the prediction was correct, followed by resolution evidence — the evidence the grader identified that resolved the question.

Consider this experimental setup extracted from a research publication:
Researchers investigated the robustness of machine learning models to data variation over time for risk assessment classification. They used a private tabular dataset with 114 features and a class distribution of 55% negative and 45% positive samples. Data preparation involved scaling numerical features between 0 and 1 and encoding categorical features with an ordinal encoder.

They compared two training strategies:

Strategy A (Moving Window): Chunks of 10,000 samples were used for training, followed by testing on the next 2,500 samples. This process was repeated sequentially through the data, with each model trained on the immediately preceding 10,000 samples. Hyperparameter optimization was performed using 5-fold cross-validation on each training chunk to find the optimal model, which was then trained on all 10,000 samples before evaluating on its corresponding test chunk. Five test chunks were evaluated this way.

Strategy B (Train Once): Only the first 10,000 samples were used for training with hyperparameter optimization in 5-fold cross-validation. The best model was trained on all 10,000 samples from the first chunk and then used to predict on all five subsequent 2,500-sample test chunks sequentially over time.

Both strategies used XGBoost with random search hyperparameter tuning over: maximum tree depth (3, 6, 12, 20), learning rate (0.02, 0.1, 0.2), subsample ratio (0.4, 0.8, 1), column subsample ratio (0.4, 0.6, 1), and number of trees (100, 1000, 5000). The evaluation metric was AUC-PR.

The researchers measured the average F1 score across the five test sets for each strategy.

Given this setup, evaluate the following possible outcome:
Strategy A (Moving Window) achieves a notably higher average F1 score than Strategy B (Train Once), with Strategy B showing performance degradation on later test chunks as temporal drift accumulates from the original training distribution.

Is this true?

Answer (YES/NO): NO